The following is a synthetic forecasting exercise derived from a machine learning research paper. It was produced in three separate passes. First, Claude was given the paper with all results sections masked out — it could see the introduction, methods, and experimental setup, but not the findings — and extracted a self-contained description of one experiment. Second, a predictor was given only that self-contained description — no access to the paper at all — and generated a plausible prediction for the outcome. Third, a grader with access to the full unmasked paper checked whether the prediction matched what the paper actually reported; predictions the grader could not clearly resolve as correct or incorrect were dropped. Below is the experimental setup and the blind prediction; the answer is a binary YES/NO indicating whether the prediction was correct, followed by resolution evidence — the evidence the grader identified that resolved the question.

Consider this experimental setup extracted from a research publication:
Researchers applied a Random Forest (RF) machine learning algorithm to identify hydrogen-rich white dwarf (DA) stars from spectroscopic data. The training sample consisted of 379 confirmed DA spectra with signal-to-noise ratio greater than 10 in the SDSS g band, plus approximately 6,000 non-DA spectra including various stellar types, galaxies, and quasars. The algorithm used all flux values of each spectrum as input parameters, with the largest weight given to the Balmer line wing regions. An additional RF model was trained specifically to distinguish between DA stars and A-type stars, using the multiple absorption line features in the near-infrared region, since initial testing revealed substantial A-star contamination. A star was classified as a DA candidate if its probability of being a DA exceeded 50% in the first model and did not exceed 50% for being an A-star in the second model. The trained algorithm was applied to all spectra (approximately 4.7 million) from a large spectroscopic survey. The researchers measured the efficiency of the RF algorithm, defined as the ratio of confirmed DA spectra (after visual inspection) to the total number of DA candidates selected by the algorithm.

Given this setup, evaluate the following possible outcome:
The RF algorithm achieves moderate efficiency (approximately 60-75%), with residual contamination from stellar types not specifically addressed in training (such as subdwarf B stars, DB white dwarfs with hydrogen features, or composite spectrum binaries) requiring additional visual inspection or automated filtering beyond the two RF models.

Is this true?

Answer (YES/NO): NO